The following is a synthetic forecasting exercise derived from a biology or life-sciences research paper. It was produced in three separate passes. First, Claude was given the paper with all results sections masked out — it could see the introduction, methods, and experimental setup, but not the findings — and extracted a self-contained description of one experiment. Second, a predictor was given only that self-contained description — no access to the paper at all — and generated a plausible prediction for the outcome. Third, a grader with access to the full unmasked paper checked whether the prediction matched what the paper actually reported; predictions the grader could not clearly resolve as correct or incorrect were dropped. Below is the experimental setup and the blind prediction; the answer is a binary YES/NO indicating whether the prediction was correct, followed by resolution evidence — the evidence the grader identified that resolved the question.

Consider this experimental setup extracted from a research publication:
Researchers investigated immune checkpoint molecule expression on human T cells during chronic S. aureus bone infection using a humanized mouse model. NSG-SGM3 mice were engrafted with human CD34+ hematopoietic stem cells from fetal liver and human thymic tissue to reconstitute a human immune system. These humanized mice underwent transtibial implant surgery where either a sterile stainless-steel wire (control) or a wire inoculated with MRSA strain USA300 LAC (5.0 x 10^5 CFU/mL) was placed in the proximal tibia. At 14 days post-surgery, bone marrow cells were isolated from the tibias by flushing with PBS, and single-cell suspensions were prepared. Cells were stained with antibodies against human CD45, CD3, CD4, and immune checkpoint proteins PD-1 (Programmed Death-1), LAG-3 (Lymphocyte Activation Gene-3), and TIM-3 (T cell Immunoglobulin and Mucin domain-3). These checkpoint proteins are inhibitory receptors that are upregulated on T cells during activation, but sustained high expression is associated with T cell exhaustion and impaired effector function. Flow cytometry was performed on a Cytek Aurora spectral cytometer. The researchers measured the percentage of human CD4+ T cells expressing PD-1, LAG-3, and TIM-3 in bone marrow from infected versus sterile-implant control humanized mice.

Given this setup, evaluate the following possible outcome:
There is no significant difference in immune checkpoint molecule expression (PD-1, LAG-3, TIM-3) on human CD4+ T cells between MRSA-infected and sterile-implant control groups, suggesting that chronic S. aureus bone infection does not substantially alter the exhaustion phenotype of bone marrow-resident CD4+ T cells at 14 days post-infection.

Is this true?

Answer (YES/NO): NO